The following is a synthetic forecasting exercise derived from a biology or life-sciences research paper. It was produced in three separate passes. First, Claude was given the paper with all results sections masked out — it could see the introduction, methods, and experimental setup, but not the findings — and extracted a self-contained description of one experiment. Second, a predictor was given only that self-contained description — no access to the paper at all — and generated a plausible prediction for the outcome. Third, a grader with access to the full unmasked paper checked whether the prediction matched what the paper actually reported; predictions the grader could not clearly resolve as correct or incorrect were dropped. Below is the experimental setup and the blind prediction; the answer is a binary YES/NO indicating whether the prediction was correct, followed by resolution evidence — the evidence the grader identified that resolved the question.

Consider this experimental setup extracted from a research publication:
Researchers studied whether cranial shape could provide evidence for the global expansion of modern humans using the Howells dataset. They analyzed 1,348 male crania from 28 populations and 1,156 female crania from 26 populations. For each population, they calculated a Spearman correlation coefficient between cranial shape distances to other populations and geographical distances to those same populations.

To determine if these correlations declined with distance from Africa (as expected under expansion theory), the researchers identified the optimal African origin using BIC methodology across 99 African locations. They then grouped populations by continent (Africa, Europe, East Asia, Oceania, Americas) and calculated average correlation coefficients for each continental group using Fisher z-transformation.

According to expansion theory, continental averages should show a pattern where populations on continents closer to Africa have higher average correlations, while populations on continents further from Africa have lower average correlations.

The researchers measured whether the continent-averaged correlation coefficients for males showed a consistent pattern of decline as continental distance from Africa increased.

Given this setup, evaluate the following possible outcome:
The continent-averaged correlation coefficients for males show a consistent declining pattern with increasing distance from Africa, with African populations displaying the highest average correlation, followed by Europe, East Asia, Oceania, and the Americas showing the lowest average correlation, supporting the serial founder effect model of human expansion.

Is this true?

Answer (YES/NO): NO